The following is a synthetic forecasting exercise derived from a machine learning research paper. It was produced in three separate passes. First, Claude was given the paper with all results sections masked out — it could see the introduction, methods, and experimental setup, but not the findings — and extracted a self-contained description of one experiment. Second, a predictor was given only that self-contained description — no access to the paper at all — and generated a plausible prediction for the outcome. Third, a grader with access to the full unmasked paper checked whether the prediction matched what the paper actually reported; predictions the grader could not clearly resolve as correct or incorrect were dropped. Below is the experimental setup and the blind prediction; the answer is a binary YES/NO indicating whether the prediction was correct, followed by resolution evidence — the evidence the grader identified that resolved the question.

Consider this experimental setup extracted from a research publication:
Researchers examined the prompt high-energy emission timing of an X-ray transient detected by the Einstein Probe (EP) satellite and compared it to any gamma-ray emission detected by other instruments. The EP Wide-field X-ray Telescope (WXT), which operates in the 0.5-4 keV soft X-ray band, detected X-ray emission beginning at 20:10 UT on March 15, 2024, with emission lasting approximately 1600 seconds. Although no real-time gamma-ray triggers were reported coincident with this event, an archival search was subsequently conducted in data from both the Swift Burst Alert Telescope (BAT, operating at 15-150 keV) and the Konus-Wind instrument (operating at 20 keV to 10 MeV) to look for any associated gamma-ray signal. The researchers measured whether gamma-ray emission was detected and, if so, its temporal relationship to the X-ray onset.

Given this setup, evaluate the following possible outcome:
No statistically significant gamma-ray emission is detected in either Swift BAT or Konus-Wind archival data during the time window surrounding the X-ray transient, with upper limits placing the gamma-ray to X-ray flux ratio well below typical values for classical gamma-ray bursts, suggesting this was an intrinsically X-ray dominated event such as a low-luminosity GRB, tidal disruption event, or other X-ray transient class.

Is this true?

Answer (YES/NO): NO